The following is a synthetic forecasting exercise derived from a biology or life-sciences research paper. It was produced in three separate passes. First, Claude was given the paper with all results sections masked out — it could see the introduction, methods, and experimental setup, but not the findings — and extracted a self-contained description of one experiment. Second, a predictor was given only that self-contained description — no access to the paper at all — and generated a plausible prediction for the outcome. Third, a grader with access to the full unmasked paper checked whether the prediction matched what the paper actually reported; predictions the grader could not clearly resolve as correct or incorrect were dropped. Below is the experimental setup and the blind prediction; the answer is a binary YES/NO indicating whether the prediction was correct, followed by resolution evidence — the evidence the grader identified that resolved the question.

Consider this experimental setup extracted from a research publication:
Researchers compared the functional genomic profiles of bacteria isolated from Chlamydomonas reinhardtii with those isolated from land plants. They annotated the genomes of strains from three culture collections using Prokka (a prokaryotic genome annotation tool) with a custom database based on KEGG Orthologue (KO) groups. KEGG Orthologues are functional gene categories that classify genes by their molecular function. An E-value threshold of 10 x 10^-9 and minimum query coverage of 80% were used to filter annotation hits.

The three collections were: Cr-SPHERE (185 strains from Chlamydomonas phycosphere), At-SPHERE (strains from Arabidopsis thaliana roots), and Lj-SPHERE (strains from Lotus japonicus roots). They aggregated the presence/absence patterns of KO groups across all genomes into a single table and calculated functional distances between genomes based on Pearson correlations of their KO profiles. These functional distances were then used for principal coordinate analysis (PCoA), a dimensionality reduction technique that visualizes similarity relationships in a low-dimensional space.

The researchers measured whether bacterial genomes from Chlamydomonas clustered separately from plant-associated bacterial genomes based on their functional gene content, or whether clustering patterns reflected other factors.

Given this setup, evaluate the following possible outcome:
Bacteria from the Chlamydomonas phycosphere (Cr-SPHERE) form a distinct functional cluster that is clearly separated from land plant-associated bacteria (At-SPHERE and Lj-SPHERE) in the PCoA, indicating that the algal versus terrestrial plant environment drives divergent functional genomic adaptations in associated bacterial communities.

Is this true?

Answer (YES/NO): NO